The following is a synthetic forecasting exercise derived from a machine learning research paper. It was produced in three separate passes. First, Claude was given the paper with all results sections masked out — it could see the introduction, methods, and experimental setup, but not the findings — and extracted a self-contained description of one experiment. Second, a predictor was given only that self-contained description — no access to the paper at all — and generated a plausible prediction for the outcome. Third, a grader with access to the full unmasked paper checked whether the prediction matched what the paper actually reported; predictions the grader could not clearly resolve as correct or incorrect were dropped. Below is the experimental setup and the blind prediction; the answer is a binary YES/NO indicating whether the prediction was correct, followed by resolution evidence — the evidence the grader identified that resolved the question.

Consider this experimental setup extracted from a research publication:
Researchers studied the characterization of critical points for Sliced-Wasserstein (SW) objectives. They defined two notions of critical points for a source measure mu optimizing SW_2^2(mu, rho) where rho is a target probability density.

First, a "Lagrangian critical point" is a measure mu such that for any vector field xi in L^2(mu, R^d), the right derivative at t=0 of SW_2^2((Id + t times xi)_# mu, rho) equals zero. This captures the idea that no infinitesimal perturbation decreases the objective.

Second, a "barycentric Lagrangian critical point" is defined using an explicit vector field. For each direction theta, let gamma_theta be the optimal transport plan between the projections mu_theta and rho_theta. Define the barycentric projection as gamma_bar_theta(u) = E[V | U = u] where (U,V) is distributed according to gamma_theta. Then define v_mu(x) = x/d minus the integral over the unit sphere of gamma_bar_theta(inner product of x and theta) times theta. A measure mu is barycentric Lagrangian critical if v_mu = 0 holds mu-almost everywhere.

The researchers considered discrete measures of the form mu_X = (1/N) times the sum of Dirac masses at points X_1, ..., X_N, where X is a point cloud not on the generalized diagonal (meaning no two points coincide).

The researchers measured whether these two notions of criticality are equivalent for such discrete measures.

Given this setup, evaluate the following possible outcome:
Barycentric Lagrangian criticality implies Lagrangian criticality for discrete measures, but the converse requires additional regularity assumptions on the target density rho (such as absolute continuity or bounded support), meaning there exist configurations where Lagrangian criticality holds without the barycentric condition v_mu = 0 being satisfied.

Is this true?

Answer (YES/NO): NO